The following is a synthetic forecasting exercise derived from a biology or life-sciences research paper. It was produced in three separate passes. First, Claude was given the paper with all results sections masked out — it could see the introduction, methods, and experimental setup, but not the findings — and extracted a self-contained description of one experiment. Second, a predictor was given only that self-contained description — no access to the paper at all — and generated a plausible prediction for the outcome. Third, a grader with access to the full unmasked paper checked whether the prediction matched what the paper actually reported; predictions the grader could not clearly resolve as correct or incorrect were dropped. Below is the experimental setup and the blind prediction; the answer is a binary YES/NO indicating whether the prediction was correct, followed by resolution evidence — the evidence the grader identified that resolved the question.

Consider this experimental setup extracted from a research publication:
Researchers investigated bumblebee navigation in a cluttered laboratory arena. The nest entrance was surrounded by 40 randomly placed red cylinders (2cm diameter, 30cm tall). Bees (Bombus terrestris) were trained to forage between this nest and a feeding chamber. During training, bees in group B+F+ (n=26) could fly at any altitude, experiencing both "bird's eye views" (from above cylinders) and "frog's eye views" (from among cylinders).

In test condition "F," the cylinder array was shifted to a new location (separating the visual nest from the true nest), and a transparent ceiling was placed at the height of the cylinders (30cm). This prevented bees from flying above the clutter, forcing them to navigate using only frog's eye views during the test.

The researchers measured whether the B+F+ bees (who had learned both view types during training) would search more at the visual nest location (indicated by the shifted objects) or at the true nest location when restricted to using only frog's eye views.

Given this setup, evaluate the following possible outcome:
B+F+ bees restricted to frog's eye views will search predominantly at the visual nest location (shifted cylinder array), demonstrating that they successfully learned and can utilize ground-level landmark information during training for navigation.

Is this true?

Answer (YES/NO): YES